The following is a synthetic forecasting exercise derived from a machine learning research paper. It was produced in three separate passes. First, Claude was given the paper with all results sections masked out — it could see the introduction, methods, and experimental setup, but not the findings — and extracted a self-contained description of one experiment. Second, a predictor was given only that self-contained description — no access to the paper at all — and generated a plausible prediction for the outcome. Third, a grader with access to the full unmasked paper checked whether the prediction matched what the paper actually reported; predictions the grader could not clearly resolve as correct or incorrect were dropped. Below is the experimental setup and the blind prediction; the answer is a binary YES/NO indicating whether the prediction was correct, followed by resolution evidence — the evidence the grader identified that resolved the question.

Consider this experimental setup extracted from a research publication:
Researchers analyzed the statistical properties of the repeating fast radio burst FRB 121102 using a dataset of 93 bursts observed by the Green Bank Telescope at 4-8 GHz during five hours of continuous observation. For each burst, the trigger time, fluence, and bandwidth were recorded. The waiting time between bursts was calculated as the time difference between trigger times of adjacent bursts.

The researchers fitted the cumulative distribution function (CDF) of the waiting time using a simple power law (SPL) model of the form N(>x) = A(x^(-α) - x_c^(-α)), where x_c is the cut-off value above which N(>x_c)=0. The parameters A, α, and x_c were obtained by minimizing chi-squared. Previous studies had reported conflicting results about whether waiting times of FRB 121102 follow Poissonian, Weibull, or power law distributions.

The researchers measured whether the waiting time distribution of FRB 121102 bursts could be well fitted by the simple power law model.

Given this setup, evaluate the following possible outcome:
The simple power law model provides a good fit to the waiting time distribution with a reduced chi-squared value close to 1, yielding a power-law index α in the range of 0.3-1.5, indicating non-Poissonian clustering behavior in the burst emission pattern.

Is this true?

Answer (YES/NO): NO